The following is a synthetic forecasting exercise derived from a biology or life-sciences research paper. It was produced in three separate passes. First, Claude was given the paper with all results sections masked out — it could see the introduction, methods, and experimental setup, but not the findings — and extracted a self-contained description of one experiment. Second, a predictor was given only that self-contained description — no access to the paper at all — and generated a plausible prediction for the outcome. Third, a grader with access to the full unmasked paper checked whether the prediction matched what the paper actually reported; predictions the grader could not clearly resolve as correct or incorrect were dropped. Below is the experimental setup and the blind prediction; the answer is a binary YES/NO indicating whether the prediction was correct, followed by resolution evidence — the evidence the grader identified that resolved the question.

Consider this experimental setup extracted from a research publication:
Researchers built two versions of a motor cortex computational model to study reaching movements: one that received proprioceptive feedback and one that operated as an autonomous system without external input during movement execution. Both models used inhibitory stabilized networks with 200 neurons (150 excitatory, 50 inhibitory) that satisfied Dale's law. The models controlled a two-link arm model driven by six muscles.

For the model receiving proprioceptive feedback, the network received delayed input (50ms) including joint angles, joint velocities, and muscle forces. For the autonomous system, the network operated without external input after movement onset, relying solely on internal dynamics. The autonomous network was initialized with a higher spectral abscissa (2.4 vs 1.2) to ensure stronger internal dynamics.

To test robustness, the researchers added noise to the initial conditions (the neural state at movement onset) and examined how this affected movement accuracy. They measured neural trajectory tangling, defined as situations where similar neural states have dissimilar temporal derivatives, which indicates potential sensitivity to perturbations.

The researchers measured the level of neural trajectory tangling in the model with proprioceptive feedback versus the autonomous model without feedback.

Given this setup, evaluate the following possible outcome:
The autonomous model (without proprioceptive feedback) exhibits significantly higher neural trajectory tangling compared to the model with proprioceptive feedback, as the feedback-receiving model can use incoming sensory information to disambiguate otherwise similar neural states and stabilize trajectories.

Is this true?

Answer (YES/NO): YES